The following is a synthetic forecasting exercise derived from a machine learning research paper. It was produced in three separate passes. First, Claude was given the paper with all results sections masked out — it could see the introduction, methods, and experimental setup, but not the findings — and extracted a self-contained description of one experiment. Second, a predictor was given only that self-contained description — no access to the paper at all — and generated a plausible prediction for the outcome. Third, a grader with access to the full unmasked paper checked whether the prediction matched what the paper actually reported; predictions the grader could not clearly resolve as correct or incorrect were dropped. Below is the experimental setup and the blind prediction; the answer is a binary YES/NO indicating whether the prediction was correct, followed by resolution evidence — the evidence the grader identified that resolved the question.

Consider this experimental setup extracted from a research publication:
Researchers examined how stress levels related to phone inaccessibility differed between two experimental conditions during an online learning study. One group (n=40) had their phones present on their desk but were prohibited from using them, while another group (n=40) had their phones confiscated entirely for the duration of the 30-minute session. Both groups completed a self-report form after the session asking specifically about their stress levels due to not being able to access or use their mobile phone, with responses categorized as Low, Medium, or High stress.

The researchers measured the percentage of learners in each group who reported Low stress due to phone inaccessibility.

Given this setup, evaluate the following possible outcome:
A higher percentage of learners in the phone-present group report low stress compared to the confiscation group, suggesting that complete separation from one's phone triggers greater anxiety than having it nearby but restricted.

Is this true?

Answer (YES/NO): NO